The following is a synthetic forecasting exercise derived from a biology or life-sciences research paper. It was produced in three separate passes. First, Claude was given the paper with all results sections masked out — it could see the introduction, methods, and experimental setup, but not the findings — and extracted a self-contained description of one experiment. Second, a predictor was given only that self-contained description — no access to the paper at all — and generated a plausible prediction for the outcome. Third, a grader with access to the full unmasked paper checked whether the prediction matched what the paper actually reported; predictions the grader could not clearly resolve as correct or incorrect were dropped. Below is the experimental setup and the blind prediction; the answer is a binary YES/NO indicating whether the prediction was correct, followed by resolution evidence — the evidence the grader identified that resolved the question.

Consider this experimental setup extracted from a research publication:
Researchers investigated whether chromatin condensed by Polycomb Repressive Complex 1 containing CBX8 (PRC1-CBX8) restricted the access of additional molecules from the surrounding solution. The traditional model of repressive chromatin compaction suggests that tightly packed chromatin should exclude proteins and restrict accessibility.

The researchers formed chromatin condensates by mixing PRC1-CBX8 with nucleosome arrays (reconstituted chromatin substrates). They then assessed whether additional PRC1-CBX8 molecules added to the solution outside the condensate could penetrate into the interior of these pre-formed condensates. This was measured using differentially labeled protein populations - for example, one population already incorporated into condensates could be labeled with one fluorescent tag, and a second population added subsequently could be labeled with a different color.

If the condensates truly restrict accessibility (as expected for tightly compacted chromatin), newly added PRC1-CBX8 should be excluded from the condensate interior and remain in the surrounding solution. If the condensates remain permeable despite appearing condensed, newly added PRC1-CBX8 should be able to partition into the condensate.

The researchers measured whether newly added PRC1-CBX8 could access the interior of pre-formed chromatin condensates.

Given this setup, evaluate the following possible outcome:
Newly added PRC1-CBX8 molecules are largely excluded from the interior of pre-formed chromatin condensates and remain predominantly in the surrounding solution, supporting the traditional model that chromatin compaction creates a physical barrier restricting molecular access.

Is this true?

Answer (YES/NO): NO